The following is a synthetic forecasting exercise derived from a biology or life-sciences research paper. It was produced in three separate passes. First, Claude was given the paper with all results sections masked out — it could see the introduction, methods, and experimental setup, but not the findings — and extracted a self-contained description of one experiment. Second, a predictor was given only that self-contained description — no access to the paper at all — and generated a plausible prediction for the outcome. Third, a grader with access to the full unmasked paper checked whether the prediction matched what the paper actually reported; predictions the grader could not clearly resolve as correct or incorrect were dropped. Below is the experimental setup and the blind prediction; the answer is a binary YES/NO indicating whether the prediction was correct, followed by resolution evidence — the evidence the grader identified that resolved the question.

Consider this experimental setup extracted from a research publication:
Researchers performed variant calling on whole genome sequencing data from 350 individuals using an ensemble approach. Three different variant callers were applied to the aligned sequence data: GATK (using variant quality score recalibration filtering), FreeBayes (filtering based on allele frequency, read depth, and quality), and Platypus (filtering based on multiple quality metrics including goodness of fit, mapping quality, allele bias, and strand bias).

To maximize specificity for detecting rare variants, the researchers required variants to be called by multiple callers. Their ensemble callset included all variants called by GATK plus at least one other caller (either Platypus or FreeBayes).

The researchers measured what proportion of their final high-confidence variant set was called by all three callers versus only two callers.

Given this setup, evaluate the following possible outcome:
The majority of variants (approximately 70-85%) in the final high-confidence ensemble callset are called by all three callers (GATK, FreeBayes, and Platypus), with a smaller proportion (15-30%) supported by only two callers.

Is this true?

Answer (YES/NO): NO